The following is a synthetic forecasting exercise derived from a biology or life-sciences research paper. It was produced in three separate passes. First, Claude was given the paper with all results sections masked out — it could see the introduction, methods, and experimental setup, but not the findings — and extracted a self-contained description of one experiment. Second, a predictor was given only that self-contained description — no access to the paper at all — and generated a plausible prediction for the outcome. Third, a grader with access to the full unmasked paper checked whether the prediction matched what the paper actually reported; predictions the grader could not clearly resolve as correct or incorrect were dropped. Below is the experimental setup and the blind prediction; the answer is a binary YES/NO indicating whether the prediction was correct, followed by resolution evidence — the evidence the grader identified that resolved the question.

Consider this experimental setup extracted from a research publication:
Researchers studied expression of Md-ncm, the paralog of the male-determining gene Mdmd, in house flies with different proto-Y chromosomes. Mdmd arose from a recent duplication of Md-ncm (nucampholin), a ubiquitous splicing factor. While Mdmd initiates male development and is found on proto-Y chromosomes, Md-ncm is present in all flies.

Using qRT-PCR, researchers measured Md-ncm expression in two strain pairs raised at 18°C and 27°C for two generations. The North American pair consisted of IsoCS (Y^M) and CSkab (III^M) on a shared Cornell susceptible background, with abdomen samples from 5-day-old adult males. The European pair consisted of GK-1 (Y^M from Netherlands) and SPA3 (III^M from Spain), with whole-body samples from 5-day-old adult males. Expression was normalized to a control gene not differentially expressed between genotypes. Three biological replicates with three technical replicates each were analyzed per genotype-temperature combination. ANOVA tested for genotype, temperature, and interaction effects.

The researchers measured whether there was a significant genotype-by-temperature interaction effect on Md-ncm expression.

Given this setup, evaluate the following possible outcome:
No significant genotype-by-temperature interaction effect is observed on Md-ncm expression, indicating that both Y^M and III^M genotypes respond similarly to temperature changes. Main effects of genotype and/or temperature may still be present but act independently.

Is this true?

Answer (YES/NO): YES